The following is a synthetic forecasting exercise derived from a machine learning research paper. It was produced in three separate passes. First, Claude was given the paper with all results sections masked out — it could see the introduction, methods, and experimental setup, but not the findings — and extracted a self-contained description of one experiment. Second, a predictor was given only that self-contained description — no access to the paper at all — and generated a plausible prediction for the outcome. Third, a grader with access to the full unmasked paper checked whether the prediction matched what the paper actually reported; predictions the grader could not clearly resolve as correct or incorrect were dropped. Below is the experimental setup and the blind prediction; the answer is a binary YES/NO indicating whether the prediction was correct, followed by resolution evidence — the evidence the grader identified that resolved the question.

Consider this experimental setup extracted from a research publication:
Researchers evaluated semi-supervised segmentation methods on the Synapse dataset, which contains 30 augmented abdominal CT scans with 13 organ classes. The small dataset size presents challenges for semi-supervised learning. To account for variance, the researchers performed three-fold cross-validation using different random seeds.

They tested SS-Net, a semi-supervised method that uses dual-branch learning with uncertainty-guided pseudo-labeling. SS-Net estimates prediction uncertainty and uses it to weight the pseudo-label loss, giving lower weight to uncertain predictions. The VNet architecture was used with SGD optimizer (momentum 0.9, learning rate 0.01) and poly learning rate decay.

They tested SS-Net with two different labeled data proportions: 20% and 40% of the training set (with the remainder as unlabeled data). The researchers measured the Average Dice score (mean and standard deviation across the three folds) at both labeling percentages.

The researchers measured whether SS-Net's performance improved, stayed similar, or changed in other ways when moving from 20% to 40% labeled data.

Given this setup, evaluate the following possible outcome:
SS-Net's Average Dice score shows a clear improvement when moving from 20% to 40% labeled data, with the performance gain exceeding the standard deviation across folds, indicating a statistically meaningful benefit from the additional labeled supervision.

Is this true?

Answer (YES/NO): NO